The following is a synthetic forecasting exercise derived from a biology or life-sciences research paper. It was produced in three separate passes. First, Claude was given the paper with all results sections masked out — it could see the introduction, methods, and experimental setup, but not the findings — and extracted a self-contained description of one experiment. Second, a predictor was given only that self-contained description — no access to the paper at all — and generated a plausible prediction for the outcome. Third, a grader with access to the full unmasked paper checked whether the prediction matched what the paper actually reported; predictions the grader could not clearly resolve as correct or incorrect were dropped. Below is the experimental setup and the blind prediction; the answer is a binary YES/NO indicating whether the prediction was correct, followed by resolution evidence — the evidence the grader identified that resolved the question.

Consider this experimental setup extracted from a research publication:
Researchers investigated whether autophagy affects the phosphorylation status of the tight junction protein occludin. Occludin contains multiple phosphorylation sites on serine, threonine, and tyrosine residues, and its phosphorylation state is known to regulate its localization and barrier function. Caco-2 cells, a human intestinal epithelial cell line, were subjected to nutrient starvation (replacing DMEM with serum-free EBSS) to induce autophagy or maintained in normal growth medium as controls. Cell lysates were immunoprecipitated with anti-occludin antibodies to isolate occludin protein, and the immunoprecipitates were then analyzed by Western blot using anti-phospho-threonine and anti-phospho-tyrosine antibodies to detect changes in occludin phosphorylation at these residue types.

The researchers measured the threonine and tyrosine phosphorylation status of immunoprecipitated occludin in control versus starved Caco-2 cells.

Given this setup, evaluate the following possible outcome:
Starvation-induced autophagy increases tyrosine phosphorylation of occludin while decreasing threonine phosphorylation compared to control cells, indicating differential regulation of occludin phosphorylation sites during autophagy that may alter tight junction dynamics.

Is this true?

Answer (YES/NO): NO